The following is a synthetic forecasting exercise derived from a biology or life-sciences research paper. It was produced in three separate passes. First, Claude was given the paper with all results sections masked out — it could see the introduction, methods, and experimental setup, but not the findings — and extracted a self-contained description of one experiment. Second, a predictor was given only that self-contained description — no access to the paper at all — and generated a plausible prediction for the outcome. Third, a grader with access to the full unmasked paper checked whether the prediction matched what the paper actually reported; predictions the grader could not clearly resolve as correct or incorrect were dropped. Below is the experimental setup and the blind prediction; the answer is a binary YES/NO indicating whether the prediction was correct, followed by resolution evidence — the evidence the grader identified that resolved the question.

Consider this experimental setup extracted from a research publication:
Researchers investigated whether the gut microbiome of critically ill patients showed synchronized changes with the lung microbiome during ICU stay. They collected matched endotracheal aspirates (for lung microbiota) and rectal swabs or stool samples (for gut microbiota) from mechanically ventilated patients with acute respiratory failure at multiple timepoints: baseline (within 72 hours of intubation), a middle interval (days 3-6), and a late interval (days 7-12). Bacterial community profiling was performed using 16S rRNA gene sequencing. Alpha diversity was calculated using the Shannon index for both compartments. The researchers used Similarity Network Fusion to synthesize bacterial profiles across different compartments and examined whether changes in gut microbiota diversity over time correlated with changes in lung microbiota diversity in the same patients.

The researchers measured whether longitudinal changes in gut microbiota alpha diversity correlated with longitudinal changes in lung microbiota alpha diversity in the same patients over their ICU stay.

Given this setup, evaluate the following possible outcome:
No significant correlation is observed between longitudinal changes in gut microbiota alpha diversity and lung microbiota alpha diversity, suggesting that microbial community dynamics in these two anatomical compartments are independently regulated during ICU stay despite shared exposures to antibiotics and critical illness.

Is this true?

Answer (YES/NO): NO